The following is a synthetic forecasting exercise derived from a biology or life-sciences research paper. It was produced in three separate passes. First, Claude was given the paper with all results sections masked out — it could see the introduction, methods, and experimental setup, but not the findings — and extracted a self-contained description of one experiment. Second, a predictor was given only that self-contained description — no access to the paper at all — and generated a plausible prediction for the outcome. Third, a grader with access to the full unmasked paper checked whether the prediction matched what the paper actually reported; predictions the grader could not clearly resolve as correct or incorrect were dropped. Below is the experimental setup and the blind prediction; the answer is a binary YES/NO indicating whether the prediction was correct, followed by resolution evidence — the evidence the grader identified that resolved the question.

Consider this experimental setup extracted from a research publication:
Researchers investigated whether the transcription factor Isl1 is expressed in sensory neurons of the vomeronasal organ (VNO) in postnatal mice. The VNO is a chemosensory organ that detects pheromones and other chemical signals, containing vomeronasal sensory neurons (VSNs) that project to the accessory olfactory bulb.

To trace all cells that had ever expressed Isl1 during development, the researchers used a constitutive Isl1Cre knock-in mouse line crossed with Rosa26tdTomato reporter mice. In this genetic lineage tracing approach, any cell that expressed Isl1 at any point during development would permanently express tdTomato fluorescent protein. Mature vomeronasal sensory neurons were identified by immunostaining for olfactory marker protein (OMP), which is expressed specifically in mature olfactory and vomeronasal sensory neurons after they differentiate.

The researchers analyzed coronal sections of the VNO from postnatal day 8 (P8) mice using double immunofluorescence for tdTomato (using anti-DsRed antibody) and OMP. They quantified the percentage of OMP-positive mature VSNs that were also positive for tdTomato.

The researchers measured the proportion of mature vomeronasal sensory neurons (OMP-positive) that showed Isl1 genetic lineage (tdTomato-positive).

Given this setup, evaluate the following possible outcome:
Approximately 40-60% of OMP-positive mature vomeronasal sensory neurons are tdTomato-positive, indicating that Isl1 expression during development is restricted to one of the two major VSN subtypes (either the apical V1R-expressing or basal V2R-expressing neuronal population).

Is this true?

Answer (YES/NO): NO